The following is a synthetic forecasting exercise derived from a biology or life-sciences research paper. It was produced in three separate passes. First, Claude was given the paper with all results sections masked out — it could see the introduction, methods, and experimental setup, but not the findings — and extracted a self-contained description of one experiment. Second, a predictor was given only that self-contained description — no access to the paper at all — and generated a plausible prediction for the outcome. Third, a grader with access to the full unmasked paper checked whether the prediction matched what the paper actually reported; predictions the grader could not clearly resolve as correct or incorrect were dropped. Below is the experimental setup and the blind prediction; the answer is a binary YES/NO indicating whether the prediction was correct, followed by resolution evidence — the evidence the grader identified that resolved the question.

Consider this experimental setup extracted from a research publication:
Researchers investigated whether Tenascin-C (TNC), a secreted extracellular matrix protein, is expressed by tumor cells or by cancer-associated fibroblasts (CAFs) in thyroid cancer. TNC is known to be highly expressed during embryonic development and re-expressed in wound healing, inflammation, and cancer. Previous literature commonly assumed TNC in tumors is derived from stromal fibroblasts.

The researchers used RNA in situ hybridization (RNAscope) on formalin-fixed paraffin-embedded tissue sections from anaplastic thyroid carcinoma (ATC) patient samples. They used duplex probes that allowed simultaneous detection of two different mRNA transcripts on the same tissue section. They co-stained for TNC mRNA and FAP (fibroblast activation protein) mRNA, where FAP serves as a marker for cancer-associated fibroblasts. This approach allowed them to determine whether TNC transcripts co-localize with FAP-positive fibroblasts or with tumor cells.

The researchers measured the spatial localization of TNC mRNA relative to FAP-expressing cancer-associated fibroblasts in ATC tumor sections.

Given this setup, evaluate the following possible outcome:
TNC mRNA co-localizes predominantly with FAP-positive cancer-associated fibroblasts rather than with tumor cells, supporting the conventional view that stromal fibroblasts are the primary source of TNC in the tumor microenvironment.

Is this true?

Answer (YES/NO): NO